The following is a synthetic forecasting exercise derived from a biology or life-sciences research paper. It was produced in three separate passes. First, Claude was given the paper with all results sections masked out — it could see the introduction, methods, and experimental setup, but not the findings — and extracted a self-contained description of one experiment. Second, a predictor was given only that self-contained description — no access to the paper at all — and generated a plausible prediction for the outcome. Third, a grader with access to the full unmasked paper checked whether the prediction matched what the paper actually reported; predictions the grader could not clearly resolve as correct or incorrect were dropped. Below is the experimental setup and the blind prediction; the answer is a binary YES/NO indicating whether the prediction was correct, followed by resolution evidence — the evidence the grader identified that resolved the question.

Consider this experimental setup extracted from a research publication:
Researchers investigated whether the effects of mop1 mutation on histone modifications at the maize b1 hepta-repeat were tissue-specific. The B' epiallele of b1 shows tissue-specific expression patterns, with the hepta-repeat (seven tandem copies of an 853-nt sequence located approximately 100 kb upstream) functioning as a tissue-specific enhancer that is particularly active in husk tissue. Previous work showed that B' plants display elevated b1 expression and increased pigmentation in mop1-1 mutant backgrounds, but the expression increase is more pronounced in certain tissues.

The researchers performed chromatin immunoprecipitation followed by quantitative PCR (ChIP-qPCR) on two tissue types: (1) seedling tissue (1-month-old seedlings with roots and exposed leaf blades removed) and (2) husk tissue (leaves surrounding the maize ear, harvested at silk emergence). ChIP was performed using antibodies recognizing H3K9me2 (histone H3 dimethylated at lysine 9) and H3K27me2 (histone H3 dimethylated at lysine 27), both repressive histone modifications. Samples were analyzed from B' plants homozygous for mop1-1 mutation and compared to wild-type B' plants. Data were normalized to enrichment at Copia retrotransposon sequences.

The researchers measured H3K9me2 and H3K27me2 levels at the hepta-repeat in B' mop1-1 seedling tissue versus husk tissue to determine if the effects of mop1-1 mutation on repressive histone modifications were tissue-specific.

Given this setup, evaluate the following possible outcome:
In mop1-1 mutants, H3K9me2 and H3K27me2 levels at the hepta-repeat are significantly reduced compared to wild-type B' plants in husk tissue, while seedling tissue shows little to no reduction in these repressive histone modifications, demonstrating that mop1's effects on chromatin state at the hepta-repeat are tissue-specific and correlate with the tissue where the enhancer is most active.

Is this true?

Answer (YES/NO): NO